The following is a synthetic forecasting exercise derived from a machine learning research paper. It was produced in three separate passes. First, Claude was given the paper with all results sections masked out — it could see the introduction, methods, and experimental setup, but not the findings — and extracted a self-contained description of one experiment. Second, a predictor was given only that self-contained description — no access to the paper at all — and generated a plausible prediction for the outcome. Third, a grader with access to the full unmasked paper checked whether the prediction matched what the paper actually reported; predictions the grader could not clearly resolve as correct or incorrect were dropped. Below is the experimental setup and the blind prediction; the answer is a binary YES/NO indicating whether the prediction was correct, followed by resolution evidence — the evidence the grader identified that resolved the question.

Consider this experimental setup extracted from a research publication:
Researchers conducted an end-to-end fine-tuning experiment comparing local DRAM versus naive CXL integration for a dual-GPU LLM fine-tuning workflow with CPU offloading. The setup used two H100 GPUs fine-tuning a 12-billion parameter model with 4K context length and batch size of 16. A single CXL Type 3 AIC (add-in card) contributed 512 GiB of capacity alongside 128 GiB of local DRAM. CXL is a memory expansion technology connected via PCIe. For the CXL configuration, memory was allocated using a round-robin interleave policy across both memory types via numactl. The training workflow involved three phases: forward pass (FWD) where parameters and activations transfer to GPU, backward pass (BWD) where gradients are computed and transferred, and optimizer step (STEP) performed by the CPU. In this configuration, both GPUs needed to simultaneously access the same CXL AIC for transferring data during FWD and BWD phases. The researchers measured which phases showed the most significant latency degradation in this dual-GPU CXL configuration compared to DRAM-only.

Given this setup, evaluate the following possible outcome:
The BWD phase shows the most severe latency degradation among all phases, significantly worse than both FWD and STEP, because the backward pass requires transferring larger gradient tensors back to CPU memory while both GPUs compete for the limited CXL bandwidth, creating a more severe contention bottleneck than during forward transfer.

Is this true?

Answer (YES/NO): NO